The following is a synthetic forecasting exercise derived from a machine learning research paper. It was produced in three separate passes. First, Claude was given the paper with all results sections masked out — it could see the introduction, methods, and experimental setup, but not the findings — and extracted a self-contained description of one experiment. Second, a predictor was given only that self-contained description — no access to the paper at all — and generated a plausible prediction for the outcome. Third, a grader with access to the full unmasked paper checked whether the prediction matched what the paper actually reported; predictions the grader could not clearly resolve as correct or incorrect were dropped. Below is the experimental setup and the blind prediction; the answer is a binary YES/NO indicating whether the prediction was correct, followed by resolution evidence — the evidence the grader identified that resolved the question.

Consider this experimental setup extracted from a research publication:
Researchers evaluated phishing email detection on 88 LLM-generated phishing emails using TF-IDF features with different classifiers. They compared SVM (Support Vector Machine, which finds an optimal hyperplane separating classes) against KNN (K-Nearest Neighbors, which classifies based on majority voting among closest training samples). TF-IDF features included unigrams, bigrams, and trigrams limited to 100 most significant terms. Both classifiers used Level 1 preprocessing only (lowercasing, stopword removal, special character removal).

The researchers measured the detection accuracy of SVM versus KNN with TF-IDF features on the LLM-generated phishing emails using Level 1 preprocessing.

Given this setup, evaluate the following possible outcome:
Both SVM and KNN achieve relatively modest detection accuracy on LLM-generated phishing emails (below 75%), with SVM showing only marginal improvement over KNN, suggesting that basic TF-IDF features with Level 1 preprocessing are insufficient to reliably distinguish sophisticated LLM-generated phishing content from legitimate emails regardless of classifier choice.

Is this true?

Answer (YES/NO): NO